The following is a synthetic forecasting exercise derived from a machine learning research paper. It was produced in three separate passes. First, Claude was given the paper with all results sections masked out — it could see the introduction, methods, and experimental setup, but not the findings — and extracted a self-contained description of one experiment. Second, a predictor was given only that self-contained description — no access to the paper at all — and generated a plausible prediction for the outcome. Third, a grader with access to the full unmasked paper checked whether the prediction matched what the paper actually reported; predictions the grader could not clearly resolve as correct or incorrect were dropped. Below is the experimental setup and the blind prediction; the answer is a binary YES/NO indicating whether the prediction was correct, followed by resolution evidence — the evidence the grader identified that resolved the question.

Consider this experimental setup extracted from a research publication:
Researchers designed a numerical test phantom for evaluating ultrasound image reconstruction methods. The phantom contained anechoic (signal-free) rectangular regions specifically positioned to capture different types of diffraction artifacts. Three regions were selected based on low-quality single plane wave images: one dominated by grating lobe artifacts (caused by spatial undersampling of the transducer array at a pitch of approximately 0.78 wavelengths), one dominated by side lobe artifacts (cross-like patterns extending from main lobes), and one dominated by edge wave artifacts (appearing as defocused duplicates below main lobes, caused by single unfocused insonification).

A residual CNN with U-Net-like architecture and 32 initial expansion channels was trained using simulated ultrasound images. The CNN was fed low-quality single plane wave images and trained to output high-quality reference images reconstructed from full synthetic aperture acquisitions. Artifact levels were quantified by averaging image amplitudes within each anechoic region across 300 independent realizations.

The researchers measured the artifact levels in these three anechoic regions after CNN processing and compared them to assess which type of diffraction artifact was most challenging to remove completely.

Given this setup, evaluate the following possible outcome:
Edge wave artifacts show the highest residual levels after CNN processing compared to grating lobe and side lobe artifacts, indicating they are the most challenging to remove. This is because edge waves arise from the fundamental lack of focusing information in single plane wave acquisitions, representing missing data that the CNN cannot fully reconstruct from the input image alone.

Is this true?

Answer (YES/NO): YES